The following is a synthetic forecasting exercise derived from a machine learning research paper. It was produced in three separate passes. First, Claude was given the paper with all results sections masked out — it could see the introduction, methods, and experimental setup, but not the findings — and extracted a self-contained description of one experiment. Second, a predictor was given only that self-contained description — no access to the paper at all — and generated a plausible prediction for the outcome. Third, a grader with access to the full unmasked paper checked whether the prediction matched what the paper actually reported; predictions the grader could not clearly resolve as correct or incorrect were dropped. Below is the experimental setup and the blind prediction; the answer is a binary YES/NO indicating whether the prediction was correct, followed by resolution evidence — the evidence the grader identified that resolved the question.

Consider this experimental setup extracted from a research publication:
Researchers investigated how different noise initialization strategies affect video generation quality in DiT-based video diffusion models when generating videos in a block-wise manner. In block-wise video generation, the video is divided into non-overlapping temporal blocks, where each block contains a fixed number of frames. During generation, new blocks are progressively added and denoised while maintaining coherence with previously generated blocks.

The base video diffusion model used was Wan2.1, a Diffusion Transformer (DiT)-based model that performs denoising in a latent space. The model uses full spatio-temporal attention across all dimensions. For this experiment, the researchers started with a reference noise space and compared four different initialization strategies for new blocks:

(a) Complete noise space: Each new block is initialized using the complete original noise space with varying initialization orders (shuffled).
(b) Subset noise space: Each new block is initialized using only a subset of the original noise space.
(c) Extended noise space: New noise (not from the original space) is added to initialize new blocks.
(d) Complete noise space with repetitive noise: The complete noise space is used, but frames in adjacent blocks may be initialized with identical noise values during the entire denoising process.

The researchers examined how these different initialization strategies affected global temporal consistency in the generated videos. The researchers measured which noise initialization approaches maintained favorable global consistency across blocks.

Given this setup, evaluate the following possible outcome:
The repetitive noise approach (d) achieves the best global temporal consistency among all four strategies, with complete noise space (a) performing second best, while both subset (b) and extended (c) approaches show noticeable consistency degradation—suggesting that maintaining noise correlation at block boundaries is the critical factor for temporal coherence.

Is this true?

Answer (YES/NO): NO